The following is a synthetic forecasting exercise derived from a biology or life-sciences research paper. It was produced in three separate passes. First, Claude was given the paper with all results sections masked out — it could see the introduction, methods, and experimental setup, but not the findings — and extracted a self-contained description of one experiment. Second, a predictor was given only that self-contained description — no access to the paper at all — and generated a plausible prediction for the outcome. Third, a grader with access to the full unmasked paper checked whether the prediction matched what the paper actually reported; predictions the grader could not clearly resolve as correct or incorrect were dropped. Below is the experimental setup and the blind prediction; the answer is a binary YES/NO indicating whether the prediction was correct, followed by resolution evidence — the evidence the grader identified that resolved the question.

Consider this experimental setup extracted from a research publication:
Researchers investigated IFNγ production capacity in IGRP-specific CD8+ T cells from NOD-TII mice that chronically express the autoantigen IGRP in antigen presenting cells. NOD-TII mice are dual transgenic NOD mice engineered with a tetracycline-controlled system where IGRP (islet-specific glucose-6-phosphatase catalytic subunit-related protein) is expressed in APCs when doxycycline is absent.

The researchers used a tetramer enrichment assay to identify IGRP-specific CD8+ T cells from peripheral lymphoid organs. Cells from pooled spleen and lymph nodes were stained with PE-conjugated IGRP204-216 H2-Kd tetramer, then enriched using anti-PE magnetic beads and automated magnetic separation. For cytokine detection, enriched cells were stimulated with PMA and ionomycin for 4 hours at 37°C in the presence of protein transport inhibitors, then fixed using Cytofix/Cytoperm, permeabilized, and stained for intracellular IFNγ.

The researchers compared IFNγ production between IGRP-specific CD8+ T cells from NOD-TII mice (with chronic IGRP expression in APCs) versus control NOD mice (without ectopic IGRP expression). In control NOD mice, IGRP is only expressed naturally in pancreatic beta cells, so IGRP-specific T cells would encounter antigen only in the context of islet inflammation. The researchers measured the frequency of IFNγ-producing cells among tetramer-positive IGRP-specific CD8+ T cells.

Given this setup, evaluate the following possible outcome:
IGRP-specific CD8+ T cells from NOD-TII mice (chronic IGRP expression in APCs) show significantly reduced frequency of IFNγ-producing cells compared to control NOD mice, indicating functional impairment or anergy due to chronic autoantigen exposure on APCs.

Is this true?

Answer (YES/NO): YES